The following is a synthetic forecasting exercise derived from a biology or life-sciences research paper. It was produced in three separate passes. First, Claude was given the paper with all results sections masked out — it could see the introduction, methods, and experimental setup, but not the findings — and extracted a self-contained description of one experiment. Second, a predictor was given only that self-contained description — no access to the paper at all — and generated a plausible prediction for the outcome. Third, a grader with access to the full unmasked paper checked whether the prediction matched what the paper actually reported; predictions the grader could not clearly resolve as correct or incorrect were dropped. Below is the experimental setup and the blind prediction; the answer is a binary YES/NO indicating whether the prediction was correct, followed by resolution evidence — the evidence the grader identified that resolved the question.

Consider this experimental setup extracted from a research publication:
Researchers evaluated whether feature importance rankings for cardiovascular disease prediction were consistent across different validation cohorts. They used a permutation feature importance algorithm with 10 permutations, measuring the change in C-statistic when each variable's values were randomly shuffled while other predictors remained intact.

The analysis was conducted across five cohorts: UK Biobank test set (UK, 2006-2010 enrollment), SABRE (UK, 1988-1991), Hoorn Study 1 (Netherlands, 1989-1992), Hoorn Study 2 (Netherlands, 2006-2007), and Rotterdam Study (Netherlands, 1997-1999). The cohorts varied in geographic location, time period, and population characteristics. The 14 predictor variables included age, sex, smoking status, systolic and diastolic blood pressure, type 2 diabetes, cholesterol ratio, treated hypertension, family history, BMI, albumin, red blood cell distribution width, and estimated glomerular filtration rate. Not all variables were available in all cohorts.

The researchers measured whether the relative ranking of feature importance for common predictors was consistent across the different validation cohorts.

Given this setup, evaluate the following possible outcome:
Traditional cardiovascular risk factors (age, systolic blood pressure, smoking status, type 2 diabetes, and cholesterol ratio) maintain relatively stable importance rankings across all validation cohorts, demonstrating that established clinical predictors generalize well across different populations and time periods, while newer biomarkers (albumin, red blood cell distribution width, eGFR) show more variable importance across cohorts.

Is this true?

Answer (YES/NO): NO